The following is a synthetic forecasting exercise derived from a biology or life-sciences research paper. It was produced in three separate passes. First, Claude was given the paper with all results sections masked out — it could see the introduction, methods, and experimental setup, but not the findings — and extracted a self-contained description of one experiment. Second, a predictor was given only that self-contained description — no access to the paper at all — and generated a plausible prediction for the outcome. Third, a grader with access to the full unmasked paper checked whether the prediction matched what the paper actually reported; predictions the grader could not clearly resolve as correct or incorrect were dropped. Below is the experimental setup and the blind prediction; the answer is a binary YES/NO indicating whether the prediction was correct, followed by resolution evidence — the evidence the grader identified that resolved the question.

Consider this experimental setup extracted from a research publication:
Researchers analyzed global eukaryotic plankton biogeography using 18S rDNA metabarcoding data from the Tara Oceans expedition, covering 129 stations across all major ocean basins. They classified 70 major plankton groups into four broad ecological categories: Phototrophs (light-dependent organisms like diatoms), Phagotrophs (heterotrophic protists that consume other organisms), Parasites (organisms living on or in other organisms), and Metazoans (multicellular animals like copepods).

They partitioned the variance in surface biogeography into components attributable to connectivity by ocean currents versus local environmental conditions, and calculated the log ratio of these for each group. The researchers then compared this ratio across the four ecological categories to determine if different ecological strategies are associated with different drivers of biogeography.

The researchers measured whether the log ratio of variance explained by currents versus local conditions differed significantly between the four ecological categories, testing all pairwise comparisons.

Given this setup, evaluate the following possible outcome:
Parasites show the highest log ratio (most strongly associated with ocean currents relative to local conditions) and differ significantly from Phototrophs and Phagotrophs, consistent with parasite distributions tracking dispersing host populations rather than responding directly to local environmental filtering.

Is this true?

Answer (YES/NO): NO